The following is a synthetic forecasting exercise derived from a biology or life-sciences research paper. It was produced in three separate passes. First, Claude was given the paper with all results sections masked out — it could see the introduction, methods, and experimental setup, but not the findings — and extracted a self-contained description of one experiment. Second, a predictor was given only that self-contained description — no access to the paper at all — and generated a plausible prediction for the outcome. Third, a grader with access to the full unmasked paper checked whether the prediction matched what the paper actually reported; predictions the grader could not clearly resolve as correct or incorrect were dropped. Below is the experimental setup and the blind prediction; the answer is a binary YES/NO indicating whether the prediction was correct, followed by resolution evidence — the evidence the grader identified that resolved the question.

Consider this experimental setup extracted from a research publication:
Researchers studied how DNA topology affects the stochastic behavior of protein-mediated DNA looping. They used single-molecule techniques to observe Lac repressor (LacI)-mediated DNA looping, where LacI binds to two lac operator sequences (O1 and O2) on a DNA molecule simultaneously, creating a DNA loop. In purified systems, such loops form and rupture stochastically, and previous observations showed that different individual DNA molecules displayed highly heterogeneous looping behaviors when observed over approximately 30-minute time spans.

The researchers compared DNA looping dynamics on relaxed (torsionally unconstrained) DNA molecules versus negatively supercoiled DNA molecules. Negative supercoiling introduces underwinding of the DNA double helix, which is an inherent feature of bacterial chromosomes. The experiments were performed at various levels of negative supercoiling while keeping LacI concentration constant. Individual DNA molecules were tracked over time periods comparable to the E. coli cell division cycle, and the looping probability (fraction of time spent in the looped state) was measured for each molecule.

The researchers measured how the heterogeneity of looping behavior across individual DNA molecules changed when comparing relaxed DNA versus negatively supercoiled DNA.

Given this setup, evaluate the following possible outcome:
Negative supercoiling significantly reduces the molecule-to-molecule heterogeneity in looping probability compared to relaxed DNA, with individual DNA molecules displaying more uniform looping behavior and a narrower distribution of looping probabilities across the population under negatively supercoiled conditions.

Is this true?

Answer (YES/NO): YES